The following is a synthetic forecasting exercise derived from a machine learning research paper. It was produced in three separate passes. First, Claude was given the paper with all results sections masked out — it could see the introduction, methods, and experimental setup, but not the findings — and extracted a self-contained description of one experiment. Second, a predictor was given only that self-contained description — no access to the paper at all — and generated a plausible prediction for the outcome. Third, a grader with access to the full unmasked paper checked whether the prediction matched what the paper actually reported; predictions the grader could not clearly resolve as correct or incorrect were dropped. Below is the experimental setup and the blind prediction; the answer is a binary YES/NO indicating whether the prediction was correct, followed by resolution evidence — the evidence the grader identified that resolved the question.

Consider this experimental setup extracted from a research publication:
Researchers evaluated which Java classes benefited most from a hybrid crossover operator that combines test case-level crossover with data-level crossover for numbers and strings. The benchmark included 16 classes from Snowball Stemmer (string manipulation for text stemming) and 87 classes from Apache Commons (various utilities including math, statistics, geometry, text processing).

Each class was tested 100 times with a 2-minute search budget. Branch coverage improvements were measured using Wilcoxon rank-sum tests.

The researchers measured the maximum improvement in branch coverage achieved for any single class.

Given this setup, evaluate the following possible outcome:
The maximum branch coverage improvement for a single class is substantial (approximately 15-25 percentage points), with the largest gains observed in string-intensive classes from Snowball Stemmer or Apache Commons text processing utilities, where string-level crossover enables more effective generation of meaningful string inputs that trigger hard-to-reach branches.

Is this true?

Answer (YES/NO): YES